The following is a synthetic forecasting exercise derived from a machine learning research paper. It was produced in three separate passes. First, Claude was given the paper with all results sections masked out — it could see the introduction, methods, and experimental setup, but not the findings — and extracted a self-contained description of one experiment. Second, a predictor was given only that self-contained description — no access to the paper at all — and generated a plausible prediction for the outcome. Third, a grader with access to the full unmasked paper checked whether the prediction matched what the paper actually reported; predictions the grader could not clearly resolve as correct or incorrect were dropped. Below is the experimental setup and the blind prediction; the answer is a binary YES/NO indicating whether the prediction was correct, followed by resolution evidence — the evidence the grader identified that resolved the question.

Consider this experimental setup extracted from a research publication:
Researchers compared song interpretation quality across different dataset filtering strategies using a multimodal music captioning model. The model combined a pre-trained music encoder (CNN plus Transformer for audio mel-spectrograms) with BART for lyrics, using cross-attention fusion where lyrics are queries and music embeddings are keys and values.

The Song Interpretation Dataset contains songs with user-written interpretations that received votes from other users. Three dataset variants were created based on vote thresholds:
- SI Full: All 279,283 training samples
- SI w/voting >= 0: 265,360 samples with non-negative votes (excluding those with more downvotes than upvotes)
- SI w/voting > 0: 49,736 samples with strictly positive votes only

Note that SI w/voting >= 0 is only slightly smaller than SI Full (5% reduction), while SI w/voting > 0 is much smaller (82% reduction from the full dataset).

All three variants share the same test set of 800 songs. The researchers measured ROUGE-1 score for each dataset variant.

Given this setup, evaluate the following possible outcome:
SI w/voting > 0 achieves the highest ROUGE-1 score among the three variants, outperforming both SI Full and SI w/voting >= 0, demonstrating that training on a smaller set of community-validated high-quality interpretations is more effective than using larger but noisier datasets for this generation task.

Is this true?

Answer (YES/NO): YES